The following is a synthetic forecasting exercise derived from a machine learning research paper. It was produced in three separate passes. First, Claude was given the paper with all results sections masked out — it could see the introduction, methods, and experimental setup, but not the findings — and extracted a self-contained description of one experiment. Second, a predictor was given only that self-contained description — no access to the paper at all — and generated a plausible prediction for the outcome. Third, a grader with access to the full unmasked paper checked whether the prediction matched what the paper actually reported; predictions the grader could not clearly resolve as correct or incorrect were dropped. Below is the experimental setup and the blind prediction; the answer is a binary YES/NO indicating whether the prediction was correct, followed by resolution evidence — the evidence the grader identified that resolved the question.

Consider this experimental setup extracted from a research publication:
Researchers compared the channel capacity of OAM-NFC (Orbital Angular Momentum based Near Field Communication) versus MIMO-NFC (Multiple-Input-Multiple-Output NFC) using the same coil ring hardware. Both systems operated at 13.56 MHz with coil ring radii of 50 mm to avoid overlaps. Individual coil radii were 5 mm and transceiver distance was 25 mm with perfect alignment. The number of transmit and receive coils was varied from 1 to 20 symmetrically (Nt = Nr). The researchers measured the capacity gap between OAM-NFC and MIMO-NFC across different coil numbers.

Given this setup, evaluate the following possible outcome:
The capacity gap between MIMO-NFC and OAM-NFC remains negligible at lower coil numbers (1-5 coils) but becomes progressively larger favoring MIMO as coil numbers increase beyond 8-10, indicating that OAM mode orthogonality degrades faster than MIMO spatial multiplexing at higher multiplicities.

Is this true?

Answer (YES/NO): NO